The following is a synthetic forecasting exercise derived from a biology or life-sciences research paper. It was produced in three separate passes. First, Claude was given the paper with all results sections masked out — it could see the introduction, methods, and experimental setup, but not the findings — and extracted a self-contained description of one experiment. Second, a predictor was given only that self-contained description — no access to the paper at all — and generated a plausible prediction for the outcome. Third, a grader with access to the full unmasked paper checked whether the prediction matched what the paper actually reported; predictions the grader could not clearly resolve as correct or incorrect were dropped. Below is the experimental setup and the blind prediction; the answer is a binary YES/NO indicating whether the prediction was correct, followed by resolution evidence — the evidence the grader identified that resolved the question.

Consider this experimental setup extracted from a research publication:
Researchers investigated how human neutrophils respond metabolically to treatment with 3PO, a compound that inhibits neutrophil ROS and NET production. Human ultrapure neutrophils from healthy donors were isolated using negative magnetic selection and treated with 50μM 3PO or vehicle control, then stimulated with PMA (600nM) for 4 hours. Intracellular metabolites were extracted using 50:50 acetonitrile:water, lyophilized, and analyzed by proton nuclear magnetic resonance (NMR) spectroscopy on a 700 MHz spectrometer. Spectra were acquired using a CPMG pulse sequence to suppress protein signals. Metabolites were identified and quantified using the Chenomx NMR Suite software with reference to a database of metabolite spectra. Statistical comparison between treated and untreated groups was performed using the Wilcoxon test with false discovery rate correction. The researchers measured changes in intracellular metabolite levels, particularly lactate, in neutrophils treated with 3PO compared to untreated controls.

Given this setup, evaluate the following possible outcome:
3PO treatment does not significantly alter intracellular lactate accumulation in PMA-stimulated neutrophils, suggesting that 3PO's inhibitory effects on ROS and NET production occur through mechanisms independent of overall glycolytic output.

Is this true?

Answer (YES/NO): NO